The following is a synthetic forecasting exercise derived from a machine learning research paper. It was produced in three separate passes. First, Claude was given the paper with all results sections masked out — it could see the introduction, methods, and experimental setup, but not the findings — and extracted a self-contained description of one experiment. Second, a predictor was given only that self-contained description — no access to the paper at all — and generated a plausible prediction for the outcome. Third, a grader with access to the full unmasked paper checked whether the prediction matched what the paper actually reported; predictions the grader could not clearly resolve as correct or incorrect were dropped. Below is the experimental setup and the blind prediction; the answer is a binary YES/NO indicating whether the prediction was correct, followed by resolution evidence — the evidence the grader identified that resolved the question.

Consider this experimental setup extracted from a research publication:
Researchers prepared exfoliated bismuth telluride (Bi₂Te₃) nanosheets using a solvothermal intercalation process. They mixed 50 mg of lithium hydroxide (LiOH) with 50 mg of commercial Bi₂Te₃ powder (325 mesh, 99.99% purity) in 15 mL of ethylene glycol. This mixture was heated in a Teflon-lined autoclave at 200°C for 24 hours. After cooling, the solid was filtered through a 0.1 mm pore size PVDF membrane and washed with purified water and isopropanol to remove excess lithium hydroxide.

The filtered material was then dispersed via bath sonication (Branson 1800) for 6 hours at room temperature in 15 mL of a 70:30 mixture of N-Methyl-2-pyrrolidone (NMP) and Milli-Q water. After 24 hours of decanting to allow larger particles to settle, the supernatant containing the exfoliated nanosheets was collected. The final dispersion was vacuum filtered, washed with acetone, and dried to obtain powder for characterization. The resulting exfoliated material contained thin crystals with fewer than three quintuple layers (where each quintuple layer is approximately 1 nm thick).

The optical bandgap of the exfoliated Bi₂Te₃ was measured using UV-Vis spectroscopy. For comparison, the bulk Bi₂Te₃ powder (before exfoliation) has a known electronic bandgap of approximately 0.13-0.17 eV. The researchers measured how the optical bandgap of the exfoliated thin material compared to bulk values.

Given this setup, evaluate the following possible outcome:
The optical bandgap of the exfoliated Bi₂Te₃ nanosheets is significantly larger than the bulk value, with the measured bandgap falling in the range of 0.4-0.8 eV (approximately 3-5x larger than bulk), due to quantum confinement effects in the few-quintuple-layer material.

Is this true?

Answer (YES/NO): NO